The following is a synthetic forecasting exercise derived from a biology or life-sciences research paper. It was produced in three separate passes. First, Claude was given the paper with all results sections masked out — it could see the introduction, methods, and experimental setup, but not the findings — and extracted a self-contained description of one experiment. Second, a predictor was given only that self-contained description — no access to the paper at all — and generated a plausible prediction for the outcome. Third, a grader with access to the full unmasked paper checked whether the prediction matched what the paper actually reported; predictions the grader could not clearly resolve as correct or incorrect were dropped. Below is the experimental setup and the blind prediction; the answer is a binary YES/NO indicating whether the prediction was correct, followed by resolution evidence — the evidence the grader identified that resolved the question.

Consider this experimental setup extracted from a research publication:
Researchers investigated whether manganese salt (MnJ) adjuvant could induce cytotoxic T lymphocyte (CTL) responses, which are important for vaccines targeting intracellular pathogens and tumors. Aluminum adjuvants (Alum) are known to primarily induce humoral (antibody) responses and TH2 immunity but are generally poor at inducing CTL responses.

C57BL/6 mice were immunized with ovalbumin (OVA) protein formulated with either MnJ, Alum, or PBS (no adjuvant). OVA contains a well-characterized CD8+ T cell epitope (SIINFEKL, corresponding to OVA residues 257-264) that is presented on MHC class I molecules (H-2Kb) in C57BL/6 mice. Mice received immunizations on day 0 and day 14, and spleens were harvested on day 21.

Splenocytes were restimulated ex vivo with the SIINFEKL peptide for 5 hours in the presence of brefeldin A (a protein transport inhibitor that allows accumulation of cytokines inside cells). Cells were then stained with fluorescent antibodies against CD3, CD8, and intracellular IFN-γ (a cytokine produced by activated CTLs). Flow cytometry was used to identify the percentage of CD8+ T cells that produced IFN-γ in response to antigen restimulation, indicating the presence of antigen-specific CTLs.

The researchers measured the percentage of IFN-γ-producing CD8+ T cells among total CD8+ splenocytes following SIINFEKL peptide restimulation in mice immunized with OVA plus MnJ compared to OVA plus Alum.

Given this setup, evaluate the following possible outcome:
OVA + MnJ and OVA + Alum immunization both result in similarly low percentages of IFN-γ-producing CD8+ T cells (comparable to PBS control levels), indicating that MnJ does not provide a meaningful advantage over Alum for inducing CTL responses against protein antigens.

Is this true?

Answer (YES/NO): NO